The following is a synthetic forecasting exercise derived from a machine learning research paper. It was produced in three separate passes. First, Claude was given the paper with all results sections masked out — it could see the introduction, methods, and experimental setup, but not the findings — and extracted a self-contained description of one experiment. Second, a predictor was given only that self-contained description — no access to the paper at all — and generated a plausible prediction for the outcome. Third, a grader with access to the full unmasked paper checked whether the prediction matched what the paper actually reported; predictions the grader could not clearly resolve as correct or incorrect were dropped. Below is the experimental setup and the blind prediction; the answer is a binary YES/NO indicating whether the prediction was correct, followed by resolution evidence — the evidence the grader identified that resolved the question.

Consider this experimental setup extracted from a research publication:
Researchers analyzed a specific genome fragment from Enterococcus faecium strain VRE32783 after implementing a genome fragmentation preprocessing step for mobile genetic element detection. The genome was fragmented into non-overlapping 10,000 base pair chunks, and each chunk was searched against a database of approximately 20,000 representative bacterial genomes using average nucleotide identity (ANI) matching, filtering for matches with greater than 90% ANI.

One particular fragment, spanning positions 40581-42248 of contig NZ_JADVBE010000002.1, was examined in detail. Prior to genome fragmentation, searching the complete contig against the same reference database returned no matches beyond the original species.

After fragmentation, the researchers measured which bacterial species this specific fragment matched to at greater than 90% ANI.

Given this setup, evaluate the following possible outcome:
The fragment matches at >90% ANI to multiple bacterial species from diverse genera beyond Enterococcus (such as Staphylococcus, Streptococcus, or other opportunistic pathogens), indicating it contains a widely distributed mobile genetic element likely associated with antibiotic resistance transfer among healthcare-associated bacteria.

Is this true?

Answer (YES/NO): NO